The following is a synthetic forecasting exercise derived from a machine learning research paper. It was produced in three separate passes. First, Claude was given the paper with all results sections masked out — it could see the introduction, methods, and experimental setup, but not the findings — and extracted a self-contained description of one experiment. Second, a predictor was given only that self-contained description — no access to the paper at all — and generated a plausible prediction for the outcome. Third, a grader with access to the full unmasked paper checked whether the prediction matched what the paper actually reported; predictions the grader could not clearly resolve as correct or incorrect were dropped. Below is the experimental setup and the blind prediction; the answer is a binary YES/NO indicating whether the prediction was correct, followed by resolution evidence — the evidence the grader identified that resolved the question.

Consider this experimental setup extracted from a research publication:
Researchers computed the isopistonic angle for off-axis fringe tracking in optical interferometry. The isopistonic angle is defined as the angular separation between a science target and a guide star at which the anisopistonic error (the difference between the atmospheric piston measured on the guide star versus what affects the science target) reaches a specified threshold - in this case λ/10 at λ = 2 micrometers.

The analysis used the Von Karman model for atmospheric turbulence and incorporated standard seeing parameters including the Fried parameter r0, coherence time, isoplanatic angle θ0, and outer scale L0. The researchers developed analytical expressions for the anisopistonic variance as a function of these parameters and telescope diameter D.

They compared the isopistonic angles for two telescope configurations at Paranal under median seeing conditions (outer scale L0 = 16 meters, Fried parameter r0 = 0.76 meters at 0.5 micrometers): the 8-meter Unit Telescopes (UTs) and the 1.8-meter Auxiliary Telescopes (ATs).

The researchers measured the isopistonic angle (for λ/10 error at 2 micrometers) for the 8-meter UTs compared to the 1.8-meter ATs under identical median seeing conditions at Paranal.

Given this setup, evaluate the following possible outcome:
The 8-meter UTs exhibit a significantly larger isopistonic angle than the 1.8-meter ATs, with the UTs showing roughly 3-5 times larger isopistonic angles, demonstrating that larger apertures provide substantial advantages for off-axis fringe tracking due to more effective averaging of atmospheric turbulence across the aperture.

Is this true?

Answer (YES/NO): NO